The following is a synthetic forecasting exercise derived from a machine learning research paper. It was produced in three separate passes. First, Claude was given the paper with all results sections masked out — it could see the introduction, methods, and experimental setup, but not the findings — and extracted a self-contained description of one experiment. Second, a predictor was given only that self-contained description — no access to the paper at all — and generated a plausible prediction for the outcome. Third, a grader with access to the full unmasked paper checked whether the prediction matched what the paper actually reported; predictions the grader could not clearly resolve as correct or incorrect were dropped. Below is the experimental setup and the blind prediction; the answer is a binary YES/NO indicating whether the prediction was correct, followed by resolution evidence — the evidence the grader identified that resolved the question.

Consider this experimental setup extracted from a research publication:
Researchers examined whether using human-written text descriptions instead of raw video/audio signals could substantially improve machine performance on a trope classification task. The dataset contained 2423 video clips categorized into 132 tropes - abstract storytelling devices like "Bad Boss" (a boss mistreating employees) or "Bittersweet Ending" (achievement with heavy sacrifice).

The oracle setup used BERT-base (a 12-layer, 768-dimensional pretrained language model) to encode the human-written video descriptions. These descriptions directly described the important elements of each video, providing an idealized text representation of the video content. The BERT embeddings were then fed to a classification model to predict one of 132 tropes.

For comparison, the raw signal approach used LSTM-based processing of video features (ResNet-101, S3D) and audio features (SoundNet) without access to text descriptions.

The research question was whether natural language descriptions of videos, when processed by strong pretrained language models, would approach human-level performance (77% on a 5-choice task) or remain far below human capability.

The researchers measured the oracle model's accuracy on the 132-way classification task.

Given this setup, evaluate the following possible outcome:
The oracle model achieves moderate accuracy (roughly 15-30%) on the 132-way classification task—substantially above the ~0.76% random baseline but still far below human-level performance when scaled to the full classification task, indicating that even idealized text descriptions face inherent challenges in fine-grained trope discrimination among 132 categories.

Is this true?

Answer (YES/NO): YES